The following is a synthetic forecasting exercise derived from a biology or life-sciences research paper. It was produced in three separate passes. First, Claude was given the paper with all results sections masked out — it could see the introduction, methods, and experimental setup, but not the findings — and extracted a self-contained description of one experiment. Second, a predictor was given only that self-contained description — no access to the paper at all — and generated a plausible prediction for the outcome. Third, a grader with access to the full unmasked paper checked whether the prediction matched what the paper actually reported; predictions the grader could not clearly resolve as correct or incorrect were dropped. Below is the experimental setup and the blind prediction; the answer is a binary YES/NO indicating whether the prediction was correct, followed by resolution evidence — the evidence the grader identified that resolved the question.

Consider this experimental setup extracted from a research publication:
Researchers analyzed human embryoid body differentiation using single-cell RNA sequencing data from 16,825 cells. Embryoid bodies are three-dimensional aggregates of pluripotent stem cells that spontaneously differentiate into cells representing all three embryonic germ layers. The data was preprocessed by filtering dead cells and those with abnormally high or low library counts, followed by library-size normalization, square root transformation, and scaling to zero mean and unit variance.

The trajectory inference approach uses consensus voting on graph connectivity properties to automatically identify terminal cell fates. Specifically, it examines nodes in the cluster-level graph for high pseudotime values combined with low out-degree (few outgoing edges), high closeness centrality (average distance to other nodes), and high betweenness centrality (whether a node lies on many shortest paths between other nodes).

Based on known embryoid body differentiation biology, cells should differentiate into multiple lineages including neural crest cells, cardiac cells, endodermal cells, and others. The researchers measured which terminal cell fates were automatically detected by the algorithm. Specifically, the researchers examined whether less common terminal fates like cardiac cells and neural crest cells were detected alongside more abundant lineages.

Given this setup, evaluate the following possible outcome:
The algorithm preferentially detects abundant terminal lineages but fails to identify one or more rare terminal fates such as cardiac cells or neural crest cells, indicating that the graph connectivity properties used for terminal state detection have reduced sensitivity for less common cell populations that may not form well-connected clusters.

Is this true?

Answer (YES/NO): NO